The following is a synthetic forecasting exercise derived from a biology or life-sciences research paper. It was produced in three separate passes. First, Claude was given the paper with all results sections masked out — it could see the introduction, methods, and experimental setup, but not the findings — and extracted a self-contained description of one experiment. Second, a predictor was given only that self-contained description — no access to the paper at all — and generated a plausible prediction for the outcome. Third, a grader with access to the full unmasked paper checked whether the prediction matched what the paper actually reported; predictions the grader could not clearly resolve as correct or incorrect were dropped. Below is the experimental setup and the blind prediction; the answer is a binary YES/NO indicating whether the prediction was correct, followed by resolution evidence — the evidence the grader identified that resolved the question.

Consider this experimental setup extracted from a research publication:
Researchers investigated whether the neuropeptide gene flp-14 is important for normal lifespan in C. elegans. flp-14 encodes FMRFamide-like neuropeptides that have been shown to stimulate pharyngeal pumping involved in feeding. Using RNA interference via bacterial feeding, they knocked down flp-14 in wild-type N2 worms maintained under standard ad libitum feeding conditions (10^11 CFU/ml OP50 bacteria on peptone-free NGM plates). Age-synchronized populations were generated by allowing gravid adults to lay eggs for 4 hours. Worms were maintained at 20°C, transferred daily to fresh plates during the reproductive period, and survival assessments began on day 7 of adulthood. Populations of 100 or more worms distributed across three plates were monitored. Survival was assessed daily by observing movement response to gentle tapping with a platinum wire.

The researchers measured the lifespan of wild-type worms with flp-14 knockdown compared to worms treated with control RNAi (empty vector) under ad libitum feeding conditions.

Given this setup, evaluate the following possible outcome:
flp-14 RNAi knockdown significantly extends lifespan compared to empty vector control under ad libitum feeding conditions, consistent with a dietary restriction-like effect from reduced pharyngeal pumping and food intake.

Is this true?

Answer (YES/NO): NO